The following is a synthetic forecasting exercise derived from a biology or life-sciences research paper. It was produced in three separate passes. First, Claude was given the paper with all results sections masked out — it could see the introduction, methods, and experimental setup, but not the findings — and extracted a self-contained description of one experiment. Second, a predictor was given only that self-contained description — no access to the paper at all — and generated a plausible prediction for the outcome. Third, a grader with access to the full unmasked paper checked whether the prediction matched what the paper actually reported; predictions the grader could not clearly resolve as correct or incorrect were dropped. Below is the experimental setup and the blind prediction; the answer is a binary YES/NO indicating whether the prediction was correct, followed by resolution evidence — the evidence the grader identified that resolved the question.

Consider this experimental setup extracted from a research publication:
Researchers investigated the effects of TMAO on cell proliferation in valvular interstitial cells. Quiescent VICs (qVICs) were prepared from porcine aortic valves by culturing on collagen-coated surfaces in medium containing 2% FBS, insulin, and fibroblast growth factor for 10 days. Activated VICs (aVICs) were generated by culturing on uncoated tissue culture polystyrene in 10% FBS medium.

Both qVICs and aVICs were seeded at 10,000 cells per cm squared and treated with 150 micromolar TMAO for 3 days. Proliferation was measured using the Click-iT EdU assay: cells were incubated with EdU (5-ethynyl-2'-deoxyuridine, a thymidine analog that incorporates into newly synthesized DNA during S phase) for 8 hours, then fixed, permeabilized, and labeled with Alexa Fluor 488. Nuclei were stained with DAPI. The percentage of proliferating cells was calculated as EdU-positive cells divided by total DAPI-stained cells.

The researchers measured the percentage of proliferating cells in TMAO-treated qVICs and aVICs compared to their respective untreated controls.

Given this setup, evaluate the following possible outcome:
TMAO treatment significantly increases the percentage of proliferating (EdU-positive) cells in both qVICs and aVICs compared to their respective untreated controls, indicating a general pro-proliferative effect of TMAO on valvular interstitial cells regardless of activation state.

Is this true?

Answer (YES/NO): NO